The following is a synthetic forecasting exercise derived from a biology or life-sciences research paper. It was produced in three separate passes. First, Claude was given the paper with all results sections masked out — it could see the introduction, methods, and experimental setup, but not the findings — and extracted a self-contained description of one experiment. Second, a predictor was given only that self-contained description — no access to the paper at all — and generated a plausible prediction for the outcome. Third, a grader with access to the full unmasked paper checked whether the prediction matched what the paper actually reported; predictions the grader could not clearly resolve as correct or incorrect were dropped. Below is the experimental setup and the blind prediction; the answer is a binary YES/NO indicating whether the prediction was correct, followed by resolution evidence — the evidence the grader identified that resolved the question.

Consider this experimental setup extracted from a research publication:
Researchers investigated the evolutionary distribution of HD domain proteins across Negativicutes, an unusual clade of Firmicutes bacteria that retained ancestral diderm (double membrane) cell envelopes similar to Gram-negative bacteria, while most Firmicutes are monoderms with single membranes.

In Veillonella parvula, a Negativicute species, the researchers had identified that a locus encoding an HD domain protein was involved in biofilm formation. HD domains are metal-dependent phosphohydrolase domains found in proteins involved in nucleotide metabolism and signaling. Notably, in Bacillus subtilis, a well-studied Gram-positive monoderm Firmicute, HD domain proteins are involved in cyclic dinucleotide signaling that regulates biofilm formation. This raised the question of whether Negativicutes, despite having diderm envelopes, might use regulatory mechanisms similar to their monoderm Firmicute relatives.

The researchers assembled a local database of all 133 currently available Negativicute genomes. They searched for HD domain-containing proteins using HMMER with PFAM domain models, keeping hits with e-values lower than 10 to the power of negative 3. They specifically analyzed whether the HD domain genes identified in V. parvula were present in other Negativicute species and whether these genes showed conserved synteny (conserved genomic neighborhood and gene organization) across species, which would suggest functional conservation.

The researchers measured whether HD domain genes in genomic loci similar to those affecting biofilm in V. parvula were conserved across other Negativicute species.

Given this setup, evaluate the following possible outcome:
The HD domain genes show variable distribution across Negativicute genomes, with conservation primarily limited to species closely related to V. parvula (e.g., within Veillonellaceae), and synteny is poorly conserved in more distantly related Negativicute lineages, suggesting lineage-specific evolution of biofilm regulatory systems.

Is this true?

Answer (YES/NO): NO